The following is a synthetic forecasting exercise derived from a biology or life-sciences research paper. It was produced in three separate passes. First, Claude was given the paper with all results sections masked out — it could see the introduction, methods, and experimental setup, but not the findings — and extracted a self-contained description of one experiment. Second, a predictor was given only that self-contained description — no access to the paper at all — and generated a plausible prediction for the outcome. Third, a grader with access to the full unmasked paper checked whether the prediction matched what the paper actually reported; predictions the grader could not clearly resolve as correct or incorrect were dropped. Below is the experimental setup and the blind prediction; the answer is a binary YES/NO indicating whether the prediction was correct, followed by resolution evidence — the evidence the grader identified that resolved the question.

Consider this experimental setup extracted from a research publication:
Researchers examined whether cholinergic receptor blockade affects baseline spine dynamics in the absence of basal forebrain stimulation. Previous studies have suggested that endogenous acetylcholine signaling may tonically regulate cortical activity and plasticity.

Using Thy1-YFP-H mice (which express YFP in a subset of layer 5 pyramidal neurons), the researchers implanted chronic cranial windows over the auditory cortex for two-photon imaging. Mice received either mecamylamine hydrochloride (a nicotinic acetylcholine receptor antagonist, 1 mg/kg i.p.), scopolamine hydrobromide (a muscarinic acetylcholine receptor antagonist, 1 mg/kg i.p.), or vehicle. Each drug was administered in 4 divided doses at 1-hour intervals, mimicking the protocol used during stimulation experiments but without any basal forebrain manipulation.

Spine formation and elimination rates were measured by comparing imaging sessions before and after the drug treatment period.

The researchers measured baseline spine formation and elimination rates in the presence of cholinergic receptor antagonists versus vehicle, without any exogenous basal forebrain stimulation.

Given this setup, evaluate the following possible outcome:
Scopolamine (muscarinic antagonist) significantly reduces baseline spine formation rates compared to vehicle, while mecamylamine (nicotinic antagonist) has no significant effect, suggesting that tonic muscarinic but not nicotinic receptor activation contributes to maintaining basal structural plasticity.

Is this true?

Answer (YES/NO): NO